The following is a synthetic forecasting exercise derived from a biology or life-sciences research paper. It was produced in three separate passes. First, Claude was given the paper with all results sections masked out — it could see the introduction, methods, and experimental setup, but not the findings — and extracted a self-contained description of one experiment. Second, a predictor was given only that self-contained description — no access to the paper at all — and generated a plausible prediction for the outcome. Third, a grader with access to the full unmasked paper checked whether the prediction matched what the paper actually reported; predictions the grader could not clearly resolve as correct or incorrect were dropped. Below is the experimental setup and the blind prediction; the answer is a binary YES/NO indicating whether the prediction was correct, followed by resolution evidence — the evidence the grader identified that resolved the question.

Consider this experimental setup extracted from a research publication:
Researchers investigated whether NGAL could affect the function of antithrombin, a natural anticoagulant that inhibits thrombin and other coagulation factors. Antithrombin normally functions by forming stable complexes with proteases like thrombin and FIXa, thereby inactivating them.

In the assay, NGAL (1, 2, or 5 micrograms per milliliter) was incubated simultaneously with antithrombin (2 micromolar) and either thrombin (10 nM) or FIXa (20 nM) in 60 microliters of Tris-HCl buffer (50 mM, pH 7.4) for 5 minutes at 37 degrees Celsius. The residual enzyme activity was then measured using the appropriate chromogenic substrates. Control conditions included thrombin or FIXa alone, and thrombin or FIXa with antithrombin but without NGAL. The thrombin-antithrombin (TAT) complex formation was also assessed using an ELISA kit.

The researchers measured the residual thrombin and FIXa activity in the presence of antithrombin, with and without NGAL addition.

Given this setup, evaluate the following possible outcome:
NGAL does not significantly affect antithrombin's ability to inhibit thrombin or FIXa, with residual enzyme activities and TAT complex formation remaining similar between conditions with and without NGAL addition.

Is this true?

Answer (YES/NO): NO